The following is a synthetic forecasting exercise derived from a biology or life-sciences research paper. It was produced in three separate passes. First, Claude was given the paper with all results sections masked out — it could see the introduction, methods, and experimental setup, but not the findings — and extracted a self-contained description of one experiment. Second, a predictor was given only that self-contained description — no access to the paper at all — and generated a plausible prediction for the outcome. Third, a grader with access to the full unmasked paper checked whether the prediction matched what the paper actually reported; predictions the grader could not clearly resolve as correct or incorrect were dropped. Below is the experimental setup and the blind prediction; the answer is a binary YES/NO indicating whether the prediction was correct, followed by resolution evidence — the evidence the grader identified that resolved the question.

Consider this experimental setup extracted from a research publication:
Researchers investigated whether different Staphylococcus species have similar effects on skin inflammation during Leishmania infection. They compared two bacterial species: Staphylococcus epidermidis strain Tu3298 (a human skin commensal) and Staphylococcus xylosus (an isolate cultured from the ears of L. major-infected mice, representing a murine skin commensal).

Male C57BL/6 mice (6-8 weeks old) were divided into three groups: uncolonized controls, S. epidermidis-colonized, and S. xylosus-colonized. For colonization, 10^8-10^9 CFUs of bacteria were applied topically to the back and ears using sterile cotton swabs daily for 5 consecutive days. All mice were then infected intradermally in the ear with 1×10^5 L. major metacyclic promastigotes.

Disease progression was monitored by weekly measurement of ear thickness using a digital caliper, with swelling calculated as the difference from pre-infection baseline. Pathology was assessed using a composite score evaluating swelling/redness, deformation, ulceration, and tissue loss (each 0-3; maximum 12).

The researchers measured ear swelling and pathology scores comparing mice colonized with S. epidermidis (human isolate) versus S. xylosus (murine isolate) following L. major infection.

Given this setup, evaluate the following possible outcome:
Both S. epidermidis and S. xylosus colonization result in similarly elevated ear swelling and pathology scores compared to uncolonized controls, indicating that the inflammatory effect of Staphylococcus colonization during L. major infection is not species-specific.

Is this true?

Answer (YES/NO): YES